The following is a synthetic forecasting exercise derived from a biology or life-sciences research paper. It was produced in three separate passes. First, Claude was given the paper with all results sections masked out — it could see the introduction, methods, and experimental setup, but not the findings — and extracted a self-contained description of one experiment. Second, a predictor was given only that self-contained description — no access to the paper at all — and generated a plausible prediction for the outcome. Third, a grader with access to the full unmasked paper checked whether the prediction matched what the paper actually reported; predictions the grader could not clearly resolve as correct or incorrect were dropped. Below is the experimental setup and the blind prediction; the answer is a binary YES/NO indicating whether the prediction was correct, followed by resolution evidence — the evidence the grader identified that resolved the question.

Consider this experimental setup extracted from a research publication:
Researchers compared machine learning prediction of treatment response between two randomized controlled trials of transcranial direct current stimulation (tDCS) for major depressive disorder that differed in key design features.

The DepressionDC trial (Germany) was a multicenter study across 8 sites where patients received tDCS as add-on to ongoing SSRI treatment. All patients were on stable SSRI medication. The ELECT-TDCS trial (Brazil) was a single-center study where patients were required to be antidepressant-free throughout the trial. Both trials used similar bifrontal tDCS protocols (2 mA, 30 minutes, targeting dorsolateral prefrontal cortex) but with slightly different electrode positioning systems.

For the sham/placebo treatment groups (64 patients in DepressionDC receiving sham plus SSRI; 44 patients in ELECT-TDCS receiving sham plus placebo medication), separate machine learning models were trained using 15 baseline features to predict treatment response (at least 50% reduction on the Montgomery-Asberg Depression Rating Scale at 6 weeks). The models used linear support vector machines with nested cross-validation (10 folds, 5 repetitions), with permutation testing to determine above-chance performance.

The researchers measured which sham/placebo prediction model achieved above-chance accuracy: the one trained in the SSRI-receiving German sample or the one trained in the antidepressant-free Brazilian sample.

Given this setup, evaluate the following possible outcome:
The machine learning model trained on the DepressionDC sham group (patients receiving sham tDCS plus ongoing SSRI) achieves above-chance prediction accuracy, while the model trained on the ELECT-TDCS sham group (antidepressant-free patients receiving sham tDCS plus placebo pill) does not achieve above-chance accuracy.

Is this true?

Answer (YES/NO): YES